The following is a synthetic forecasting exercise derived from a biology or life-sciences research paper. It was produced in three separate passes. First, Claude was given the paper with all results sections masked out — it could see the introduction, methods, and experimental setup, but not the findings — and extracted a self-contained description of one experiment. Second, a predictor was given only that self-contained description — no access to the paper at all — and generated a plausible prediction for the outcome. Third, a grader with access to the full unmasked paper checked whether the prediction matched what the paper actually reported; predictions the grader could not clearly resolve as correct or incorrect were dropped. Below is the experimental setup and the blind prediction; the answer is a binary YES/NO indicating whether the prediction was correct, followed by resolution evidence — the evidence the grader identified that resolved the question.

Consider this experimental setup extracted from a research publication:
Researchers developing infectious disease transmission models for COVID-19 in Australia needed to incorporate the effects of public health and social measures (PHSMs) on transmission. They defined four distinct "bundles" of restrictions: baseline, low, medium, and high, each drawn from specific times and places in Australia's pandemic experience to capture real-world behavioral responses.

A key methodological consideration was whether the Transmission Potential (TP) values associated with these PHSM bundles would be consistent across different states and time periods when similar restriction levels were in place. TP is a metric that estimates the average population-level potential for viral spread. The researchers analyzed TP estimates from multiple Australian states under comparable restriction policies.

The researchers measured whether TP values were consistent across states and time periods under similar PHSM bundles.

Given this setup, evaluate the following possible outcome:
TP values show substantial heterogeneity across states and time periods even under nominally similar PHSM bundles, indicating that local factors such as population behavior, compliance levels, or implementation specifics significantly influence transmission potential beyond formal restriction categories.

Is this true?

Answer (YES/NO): YES